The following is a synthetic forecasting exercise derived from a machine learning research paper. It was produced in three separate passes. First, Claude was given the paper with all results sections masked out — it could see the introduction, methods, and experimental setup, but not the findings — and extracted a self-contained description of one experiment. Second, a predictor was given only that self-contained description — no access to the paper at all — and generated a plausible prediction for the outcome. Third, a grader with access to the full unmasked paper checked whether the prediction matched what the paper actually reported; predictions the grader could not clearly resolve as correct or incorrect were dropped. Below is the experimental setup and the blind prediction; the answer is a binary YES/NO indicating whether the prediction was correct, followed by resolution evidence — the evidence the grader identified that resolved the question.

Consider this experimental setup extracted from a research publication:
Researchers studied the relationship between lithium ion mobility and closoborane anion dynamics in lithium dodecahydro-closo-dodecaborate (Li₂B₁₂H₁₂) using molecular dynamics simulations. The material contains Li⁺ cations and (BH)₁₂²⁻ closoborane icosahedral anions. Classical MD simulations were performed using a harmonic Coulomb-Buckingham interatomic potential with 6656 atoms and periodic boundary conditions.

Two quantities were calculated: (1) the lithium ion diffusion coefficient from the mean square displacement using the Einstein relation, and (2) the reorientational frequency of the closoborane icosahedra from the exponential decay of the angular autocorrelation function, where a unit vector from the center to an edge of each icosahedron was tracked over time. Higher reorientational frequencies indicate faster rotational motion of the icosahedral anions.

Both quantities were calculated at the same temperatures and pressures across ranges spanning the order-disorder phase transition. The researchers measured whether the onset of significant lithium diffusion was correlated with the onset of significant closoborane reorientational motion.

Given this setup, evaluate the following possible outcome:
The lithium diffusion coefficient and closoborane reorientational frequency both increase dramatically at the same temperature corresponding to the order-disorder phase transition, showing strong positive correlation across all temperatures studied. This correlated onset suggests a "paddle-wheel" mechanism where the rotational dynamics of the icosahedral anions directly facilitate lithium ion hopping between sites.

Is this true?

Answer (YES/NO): NO